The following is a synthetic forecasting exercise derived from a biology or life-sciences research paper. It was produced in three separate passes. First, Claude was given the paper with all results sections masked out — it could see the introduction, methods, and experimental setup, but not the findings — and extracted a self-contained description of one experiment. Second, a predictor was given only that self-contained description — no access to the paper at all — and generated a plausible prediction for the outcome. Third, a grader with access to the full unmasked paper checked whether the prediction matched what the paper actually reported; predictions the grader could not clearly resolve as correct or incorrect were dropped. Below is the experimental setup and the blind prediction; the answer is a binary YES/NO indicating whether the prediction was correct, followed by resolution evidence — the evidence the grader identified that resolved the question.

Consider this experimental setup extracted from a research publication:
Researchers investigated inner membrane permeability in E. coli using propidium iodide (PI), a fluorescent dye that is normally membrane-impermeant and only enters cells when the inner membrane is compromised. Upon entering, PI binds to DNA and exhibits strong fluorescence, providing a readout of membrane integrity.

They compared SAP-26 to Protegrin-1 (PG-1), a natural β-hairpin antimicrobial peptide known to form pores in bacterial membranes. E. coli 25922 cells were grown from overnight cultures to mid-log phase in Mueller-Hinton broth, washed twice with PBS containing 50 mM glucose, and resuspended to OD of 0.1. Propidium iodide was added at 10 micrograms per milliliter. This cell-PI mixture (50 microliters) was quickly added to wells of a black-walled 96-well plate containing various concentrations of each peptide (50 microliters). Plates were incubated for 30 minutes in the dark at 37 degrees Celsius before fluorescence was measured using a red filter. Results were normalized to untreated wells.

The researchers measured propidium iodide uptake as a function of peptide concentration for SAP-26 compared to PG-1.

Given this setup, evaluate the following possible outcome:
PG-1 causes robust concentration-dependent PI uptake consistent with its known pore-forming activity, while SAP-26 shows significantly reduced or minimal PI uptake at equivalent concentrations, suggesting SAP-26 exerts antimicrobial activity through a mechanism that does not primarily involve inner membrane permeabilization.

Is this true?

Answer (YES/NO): YES